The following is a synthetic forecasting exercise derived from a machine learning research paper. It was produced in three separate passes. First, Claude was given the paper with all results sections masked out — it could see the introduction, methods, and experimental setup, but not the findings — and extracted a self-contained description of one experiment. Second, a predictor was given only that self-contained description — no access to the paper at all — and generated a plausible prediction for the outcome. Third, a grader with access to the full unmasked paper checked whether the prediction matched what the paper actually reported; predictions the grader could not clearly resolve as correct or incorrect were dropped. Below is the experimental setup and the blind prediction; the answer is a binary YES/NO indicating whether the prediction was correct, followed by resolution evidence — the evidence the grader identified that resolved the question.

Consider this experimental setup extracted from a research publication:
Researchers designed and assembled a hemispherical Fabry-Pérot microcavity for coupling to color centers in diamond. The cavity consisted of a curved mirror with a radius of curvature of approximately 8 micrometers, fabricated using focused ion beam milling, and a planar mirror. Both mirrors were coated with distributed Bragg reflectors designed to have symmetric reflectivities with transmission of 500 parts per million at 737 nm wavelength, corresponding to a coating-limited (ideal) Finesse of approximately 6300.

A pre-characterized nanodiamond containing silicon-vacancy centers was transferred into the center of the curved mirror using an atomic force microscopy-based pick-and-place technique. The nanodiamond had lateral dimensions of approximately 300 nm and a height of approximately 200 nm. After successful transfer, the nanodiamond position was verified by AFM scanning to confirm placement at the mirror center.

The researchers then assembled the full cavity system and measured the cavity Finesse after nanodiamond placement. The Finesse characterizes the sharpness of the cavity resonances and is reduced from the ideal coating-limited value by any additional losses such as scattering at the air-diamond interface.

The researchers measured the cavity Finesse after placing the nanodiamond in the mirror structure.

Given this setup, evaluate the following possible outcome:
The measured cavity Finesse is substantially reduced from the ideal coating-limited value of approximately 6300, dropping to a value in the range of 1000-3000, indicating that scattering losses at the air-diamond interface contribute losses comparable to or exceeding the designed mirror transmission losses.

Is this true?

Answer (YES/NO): YES